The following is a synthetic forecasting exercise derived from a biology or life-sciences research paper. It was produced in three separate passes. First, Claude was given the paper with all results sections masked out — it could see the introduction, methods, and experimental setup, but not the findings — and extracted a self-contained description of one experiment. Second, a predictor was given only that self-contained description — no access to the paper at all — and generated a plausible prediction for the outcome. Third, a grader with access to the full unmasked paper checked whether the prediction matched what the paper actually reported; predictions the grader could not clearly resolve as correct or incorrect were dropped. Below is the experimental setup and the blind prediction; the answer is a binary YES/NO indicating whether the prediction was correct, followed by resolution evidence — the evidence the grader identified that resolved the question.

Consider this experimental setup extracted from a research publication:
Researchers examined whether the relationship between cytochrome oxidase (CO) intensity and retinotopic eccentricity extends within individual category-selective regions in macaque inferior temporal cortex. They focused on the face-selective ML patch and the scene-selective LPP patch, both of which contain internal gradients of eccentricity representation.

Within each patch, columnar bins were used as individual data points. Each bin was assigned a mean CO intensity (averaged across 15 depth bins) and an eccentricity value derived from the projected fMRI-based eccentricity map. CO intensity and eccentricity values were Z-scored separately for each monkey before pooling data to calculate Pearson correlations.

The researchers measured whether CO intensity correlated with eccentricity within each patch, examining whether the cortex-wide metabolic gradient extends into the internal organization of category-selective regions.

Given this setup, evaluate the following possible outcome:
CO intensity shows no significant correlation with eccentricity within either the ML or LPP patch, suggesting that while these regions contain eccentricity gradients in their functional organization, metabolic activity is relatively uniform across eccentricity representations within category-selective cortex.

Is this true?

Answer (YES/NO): NO